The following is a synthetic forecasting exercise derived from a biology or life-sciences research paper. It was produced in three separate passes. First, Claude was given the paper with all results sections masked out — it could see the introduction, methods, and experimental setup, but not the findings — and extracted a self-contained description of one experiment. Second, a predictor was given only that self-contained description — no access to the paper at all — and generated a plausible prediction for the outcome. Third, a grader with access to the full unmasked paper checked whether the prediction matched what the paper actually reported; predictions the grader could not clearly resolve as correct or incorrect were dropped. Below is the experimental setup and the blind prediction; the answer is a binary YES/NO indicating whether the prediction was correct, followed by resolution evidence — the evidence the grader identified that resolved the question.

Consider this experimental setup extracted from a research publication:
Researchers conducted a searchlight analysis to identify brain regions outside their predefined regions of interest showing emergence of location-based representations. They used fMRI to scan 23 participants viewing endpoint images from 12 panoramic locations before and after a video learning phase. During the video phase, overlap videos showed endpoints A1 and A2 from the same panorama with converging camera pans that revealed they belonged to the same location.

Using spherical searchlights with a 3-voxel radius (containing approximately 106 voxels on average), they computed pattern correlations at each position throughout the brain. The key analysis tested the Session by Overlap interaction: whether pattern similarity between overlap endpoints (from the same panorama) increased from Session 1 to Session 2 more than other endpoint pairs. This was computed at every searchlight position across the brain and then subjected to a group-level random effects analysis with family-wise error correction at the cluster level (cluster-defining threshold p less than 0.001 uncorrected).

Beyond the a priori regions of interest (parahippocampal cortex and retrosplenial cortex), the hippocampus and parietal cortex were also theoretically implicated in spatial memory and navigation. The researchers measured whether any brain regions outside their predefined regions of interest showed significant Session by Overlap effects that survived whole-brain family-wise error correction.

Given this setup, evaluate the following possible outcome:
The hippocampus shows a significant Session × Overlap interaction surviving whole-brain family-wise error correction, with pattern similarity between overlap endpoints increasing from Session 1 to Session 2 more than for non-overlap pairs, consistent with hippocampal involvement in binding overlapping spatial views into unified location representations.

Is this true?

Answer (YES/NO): NO